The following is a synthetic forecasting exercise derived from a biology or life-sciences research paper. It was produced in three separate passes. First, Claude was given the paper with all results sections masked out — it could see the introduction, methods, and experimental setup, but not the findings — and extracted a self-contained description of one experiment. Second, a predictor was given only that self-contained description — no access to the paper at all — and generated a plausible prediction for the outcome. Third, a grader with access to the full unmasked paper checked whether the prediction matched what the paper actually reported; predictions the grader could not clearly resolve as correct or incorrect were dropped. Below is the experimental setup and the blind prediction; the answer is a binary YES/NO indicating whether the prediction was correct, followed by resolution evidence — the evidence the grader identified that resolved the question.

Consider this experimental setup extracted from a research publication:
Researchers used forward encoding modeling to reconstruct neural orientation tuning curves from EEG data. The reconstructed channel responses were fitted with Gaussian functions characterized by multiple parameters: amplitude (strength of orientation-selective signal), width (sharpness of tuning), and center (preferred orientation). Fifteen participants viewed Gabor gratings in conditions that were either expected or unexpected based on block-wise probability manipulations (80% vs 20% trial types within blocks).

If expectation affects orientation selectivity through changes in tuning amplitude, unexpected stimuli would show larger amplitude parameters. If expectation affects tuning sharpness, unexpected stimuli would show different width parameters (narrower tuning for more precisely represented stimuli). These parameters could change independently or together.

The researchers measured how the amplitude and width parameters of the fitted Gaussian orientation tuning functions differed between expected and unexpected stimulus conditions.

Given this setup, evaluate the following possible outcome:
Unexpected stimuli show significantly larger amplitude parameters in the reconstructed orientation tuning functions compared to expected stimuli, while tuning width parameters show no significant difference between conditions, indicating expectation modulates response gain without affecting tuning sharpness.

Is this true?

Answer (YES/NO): YES